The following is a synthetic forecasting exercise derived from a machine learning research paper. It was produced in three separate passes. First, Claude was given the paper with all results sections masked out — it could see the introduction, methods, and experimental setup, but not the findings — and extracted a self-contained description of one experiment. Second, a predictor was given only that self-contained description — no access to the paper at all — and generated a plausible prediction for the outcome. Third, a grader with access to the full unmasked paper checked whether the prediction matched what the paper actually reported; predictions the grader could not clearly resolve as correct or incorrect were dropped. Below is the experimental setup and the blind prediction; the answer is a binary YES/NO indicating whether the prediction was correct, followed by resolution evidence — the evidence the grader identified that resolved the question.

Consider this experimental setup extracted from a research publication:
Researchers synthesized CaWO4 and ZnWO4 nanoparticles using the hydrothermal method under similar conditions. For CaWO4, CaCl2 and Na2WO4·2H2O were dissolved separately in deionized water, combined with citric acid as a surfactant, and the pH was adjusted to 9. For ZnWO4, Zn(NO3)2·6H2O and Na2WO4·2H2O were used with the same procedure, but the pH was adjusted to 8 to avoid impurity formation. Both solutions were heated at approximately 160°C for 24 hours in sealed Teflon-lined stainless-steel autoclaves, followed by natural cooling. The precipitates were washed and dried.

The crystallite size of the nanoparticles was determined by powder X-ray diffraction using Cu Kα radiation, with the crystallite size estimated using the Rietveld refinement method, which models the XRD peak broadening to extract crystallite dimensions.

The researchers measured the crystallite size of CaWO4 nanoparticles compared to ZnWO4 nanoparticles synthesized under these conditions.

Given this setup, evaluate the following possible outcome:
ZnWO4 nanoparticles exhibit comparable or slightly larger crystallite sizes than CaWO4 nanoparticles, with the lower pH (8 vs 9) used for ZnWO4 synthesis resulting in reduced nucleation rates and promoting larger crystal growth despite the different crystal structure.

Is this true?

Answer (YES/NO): NO